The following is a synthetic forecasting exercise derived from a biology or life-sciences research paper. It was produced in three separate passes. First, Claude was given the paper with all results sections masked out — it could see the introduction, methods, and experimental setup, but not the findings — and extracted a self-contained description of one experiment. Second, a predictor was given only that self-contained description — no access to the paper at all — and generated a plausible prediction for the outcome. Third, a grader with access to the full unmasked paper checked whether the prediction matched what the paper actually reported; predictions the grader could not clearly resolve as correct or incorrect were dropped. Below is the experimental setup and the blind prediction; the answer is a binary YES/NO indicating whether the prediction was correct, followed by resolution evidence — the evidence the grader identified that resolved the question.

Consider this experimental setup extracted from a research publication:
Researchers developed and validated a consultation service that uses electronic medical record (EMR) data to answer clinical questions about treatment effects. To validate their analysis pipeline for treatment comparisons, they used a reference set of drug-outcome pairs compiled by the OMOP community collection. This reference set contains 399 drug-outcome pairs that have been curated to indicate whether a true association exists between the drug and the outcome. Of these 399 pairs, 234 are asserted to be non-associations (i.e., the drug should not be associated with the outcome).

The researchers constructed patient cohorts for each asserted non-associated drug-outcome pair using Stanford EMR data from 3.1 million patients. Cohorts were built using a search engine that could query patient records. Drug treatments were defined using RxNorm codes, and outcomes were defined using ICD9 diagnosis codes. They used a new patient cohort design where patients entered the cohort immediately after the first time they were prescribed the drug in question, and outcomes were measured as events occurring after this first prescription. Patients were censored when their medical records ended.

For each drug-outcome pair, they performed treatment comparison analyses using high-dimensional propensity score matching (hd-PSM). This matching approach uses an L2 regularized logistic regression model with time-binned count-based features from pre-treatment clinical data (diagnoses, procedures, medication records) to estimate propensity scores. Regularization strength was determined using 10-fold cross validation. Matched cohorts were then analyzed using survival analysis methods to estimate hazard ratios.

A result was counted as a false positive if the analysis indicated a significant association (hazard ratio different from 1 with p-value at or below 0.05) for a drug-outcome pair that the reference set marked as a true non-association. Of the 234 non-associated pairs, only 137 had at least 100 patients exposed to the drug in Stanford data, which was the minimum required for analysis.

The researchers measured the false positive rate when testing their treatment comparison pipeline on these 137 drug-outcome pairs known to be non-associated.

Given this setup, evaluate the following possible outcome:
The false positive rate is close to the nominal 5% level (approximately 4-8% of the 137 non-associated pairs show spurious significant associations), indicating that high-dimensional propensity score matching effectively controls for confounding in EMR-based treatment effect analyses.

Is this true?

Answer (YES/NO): NO